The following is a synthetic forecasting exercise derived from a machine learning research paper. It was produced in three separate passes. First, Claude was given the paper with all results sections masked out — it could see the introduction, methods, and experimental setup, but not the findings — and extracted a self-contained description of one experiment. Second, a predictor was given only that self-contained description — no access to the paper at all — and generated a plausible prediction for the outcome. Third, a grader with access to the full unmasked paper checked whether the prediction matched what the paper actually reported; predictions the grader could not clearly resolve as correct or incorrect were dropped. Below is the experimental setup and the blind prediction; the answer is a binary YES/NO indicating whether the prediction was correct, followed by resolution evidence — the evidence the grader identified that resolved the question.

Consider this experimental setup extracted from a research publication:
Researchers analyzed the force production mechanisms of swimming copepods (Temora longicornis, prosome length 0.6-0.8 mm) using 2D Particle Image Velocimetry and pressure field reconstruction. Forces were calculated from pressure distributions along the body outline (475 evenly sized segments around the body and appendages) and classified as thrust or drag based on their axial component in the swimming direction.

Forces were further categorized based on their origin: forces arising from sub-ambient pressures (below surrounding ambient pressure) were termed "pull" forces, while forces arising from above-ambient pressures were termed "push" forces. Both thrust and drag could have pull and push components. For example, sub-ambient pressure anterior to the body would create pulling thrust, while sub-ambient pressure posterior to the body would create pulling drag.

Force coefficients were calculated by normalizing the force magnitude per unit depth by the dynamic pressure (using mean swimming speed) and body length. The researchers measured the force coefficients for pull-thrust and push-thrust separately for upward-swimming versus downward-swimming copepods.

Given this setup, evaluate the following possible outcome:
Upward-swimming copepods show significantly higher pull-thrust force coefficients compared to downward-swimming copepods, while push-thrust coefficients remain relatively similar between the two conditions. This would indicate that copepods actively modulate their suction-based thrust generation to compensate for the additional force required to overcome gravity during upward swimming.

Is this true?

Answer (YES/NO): NO